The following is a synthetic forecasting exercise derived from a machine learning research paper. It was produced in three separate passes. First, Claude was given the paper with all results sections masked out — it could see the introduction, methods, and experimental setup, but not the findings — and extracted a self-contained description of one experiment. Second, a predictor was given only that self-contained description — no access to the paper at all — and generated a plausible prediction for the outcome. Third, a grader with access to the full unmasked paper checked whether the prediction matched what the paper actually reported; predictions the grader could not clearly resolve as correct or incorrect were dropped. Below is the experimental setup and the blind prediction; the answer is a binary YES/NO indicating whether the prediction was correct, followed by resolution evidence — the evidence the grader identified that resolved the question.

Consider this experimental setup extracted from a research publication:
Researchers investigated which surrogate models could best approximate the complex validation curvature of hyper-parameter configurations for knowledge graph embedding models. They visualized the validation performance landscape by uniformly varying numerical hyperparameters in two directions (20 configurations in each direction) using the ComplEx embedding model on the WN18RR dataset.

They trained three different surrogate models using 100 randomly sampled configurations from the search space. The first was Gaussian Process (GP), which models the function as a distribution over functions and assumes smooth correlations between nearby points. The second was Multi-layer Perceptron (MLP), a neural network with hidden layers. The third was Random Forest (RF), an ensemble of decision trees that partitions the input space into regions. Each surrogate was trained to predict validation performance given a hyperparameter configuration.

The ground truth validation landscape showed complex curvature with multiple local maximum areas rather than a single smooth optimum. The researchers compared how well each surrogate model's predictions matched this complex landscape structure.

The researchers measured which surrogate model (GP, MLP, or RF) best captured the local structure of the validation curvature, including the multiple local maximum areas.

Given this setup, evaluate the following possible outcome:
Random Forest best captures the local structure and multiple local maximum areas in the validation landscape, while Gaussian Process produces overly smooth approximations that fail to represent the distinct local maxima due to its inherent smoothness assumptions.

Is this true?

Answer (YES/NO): YES